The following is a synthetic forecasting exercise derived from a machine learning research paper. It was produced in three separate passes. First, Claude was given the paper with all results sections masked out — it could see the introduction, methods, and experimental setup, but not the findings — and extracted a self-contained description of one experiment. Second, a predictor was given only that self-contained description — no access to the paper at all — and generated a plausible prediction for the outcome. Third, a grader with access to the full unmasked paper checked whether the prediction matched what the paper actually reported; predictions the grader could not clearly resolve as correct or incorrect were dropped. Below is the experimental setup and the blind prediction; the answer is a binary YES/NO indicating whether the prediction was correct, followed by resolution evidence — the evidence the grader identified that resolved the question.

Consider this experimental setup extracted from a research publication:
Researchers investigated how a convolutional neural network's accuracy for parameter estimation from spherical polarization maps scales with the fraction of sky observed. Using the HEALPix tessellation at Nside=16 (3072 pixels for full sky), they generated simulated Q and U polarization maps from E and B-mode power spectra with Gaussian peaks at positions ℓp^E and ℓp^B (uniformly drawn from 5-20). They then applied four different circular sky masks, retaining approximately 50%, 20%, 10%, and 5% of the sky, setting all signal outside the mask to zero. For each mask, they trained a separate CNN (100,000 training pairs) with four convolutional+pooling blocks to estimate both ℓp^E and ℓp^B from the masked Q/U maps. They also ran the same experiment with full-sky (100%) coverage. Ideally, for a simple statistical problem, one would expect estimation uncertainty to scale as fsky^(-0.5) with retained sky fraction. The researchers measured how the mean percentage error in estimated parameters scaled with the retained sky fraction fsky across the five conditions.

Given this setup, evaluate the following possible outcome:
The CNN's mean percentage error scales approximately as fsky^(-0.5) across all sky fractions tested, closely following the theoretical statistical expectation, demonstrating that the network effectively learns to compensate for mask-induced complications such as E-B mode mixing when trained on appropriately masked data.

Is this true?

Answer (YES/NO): NO